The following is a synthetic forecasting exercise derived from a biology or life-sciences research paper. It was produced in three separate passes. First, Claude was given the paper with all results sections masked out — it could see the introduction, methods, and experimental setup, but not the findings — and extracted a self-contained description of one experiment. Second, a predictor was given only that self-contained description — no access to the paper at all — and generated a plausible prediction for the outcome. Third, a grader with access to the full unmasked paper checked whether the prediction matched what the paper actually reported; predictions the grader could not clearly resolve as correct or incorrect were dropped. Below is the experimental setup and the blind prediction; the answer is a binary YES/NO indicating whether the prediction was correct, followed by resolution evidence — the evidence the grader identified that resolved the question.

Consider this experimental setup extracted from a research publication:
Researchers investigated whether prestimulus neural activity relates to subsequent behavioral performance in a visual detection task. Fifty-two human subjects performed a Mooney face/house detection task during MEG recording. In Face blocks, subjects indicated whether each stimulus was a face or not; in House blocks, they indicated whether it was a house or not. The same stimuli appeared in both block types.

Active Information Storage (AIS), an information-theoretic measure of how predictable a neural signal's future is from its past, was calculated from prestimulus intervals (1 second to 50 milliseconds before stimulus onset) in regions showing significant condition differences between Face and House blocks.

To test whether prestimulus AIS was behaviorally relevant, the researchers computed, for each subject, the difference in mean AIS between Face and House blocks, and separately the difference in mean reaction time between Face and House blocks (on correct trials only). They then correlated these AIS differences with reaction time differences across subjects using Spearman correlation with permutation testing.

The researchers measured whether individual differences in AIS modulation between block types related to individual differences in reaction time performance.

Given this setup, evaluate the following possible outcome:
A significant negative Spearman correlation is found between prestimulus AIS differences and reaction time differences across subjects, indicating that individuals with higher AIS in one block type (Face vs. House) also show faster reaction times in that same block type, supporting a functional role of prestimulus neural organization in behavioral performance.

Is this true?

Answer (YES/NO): YES